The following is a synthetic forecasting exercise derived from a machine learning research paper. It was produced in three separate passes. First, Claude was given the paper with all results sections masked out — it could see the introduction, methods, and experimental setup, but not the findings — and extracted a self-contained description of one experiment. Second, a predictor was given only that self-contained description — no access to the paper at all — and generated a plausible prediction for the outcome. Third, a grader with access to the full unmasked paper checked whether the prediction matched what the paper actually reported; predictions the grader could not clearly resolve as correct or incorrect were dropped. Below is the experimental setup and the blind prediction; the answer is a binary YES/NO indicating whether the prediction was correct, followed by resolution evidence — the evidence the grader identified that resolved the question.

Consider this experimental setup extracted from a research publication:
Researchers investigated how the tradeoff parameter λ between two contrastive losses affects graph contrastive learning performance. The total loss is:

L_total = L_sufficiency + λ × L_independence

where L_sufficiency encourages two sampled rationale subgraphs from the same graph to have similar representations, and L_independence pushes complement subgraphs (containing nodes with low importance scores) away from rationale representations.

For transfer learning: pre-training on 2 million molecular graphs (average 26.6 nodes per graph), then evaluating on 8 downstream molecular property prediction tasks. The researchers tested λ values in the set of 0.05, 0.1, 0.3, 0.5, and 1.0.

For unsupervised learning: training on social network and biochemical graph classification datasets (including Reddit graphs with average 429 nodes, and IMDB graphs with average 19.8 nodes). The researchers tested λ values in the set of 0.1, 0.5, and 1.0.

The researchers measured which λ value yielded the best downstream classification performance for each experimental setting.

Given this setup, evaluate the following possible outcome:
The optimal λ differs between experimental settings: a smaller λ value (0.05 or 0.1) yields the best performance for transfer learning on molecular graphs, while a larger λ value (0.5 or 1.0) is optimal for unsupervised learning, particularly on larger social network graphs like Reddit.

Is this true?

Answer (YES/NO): NO